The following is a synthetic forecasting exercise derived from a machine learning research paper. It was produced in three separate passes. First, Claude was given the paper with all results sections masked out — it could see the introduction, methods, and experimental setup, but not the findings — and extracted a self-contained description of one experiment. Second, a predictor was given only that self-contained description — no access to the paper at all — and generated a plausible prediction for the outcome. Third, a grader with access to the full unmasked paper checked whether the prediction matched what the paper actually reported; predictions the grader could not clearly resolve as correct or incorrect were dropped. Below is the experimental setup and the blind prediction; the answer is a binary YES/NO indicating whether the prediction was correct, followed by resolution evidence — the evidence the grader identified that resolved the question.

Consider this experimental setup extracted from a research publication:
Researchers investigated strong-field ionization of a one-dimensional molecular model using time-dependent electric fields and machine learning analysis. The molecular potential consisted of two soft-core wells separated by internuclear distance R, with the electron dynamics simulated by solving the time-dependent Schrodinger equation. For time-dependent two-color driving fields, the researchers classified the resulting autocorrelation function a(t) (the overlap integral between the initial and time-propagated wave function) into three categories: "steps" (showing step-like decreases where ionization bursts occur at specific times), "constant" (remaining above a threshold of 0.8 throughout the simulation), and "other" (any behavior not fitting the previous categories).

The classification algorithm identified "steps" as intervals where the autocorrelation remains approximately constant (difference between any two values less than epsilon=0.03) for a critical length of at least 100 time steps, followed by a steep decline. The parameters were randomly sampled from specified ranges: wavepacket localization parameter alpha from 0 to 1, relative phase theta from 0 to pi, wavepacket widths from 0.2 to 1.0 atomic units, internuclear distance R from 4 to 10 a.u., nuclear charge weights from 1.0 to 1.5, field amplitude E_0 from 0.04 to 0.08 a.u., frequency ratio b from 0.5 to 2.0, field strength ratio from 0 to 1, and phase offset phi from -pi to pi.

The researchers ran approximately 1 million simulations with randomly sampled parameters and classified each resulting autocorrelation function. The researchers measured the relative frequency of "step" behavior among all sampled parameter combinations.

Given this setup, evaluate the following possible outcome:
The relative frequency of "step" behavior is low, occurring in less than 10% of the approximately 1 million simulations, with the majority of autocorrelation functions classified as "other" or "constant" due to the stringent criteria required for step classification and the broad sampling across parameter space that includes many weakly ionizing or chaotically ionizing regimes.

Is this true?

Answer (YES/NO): YES